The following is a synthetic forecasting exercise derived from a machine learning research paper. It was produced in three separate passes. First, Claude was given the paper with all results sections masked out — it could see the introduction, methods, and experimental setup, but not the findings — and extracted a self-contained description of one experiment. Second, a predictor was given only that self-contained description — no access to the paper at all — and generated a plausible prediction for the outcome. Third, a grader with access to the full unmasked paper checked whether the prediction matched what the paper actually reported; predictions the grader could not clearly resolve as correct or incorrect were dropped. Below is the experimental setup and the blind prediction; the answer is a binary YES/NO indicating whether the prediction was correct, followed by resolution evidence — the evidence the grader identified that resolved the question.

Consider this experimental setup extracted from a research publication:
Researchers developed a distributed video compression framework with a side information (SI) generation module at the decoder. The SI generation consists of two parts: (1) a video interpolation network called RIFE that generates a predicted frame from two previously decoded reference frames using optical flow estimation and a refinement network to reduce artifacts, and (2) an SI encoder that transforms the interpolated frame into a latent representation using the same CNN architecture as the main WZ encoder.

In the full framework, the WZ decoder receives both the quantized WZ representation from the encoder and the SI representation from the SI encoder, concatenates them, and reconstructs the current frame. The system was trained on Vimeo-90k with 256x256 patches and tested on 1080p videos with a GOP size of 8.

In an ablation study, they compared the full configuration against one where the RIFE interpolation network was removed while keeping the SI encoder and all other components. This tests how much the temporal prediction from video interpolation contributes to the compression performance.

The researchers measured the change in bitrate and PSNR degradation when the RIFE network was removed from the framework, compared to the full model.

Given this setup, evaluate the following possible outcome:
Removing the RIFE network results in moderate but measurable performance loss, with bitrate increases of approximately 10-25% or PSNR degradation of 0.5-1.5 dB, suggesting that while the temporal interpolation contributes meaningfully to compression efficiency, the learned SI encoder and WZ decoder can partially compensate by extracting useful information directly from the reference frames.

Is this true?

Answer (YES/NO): YES